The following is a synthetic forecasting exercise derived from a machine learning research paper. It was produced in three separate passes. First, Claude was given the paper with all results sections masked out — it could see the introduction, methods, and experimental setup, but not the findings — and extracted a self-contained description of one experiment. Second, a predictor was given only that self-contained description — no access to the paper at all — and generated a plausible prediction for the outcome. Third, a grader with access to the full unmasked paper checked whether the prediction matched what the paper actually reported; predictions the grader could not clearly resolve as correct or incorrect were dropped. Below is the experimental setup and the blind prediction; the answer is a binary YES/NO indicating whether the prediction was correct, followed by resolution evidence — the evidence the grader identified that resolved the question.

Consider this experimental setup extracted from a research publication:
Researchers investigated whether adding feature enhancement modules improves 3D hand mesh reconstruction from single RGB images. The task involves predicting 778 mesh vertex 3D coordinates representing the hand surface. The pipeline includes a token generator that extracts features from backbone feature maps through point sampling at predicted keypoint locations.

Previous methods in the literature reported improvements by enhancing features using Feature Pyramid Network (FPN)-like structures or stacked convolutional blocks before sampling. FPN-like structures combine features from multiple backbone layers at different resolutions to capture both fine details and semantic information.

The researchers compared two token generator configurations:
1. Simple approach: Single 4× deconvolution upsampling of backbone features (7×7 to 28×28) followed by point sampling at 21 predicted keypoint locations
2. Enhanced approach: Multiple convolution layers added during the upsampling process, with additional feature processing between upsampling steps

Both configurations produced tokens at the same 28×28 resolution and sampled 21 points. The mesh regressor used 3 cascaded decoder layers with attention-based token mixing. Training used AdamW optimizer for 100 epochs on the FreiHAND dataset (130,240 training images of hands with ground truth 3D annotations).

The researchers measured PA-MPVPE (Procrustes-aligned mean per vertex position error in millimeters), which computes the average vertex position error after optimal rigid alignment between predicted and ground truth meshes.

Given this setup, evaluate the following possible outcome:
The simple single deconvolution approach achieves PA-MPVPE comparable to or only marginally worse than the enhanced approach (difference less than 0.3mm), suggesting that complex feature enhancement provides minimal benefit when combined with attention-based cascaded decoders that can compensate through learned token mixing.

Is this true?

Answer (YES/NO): YES